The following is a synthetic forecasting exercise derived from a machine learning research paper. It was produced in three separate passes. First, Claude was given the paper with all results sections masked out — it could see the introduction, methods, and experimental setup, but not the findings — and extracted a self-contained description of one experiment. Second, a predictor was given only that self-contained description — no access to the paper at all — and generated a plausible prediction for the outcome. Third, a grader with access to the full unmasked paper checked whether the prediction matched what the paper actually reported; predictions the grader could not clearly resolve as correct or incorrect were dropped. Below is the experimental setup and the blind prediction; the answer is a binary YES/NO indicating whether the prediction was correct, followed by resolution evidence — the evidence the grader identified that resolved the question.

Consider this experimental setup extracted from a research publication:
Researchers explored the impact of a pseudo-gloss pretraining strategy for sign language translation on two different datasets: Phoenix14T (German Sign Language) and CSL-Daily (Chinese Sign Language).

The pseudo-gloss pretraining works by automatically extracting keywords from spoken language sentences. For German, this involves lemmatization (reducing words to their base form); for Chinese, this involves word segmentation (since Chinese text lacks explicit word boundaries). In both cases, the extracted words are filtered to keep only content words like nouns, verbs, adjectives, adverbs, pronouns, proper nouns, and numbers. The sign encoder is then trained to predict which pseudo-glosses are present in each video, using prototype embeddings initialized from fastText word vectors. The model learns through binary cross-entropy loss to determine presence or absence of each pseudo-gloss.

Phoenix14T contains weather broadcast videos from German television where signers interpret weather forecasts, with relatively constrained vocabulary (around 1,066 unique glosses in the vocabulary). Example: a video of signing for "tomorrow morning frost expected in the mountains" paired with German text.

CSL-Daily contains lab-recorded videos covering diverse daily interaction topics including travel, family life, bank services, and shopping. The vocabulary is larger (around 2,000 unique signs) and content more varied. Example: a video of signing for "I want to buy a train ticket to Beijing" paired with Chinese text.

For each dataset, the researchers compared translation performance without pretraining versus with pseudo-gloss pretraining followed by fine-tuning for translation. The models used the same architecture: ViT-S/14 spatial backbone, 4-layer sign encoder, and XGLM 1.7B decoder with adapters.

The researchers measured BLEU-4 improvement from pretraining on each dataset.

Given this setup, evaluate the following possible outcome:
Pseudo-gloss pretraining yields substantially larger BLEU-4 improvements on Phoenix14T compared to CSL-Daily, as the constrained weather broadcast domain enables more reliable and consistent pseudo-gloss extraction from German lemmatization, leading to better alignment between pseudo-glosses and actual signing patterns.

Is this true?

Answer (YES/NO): NO